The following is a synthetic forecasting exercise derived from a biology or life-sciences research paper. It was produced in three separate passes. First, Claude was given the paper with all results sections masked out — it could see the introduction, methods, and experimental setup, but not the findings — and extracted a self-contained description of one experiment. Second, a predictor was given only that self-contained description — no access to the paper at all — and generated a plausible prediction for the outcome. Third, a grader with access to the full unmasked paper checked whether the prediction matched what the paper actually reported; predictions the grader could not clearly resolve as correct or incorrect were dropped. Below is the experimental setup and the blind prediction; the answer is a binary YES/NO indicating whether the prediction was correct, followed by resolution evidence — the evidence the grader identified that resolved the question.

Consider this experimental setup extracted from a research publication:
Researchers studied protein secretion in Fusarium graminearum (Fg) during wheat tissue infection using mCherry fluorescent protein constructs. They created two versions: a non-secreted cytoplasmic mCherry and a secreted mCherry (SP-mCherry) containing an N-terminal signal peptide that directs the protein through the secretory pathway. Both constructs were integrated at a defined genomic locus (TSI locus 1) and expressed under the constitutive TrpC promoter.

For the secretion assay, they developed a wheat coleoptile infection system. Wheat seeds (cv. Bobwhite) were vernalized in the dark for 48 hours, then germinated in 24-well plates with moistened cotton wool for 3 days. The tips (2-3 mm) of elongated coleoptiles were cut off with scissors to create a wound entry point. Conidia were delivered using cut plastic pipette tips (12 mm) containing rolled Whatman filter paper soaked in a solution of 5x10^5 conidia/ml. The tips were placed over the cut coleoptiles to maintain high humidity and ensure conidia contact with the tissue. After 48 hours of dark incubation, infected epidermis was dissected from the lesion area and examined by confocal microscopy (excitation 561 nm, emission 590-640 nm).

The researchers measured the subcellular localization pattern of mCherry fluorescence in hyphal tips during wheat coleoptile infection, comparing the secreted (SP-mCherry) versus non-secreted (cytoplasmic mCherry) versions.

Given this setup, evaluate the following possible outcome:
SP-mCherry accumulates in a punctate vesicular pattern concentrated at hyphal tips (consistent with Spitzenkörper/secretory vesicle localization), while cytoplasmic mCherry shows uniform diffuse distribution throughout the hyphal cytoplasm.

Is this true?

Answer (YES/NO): NO